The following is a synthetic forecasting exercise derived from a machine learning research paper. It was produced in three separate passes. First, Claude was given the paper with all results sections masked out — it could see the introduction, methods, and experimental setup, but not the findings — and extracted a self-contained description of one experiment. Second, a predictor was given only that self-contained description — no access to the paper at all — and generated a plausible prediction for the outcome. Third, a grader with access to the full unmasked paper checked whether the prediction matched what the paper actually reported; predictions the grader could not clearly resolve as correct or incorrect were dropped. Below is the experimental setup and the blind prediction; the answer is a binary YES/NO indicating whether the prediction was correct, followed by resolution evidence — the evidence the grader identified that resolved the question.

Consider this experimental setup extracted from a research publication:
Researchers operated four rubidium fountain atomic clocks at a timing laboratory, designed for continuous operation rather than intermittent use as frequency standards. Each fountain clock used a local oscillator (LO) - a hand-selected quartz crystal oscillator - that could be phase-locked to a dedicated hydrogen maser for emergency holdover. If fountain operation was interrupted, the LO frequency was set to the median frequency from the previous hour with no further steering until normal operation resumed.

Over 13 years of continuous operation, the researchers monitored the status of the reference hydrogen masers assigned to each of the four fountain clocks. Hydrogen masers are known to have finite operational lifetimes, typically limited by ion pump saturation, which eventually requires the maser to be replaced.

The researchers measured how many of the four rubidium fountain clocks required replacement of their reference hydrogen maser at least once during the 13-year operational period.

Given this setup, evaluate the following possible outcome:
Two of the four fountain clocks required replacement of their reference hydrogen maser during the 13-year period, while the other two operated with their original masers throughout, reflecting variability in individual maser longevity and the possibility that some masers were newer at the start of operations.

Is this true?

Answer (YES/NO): NO